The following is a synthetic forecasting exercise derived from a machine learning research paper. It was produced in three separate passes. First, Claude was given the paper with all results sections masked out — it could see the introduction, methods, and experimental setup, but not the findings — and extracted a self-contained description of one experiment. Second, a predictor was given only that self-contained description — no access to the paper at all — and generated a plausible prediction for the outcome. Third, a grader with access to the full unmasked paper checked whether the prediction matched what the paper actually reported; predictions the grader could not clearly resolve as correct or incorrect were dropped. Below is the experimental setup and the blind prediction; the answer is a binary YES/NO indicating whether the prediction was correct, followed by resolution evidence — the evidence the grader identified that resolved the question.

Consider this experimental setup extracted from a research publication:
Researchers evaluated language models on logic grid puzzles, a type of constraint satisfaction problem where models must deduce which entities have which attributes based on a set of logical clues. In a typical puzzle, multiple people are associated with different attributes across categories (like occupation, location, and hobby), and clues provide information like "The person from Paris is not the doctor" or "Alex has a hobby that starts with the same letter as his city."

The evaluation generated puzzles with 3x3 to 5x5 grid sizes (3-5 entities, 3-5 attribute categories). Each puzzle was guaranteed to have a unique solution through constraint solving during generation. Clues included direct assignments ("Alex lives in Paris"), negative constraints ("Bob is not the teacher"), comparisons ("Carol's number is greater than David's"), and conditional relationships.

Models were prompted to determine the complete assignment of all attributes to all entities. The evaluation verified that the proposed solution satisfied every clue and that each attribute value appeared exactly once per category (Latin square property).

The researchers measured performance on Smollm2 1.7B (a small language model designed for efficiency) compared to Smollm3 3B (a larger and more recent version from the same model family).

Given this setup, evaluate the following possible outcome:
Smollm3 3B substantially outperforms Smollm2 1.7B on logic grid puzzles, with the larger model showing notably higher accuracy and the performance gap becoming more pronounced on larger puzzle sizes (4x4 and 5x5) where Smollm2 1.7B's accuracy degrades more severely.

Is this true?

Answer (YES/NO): NO